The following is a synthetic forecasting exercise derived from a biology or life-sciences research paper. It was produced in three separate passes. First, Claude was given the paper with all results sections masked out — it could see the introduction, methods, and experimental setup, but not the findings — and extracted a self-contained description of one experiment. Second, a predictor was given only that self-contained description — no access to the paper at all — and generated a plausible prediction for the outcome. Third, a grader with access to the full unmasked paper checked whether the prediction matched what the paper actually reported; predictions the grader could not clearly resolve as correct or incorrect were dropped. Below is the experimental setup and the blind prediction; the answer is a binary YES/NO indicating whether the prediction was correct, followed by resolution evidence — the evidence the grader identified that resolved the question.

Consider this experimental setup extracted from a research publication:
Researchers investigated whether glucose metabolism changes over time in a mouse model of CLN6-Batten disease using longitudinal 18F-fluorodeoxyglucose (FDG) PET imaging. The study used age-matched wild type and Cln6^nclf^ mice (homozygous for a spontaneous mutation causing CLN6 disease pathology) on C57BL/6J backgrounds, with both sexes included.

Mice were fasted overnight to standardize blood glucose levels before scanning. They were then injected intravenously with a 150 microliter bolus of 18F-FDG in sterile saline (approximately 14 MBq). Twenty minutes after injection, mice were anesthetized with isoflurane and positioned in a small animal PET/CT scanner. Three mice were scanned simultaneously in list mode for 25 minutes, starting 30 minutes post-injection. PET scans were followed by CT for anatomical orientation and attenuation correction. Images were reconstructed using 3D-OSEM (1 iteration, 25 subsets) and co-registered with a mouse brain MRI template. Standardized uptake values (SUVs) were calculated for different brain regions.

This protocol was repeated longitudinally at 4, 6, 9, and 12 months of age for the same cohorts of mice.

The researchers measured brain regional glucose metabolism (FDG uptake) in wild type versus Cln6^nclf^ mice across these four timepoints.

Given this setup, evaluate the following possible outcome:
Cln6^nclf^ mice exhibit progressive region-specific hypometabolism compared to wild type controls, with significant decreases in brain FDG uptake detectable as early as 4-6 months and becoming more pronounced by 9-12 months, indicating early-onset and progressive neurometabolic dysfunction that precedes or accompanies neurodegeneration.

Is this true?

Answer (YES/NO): NO